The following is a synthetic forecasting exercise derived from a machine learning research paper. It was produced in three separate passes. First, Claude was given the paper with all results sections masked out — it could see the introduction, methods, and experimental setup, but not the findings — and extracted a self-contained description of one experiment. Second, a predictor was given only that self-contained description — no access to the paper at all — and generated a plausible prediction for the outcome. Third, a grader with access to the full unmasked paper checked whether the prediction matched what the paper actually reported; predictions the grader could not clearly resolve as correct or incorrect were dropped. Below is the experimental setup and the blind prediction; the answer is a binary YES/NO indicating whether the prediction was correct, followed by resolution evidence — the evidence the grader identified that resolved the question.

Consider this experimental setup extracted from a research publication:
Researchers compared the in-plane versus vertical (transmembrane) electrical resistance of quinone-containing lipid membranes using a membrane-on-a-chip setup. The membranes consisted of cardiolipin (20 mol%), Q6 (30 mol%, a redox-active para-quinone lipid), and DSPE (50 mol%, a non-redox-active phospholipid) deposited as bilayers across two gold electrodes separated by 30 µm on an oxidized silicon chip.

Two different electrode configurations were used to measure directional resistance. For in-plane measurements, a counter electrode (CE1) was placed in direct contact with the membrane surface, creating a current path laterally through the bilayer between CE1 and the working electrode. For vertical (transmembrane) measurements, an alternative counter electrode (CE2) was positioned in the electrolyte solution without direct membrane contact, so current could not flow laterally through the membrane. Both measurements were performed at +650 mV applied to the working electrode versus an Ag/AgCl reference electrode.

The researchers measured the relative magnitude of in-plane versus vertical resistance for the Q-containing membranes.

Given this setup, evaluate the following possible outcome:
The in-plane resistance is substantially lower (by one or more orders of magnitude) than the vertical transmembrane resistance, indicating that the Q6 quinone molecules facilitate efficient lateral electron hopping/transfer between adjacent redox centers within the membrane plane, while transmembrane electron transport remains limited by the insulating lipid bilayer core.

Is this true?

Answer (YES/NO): YES